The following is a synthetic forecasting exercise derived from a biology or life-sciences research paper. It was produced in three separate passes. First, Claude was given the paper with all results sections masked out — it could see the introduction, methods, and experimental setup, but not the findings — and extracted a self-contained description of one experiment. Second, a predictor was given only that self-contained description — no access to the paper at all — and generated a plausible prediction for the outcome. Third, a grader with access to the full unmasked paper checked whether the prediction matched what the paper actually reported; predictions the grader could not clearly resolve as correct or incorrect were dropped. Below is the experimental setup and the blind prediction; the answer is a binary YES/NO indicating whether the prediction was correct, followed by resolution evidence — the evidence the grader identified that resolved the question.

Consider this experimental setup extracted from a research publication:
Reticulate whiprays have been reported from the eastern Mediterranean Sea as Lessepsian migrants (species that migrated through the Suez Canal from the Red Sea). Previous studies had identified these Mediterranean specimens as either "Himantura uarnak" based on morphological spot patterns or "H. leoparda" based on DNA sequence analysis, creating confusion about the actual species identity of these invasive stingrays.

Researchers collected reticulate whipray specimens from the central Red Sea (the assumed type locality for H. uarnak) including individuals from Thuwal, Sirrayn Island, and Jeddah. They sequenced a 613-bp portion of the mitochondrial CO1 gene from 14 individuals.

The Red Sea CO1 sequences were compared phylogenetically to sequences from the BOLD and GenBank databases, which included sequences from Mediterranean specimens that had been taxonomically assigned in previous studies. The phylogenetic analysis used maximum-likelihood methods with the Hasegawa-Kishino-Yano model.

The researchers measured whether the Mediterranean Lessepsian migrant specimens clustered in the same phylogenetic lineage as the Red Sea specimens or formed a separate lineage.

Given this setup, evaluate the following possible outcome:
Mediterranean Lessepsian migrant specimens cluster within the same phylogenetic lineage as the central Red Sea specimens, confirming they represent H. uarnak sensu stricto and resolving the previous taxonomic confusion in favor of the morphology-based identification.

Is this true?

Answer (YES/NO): YES